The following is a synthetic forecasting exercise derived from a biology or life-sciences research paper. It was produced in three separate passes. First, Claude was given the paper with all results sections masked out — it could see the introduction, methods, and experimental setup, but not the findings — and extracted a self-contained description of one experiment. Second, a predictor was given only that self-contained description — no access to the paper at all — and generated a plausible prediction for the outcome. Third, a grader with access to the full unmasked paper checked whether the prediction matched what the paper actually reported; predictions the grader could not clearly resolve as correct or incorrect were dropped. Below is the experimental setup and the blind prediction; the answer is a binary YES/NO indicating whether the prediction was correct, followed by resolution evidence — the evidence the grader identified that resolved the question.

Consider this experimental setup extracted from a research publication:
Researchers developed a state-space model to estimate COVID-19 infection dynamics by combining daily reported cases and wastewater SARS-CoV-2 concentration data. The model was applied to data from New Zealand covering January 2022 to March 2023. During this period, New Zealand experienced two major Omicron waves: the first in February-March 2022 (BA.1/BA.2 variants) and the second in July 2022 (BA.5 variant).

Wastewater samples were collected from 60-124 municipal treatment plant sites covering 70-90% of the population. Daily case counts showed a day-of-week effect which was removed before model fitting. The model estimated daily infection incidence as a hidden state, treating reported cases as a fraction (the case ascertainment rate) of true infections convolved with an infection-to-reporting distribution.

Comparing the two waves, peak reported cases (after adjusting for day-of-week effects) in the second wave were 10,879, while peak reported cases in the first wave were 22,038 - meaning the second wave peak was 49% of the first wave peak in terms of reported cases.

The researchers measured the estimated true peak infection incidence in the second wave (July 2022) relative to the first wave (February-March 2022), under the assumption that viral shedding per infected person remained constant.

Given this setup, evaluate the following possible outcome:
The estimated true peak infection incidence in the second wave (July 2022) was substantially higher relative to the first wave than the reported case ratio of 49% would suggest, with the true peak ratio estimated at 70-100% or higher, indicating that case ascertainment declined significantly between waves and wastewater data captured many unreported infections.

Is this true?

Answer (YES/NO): YES